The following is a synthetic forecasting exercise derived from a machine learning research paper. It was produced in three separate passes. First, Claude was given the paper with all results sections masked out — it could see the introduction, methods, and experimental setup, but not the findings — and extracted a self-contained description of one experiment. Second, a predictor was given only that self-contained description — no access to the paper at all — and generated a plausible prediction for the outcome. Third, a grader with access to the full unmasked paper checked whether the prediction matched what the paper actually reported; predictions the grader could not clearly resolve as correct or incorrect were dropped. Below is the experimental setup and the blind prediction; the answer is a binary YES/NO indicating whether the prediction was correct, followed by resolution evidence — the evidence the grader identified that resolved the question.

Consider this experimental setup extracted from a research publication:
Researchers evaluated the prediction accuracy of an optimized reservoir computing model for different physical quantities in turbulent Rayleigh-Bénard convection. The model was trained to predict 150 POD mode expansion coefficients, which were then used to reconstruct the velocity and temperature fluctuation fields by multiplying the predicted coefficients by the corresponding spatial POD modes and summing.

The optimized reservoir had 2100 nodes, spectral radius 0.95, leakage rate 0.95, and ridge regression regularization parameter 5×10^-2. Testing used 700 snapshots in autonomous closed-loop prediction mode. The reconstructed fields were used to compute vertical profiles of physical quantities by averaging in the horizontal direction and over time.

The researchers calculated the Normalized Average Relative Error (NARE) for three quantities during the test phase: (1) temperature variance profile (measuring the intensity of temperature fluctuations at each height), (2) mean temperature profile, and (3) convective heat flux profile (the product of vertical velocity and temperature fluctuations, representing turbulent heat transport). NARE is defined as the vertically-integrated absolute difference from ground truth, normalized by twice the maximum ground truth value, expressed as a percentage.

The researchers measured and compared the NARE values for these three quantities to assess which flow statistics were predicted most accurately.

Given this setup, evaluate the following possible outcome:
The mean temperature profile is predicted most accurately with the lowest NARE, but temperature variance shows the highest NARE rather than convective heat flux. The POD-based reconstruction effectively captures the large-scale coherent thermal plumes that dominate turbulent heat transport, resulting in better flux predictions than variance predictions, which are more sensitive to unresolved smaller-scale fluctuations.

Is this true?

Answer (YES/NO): NO